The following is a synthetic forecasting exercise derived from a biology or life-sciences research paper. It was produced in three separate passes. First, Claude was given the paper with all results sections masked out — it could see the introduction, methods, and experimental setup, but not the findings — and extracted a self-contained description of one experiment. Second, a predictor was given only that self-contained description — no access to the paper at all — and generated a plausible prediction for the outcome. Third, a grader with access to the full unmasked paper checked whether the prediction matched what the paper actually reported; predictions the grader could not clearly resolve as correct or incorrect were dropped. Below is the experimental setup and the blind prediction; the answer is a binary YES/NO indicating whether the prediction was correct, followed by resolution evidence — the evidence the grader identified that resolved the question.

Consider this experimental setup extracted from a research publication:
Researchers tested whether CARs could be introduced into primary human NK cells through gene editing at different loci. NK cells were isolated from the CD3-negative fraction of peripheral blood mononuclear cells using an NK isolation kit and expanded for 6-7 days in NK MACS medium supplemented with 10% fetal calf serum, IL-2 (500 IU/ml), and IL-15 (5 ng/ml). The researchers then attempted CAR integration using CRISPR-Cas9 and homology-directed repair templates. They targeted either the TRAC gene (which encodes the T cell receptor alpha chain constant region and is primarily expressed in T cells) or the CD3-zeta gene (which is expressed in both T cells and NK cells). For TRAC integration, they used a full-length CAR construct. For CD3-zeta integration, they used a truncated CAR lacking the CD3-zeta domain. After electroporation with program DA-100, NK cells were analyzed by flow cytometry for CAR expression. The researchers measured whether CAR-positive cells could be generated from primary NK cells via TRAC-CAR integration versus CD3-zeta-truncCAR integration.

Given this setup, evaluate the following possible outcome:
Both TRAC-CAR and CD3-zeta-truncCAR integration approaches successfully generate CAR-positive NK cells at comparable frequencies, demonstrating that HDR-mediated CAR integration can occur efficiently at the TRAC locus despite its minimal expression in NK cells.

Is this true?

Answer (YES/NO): NO